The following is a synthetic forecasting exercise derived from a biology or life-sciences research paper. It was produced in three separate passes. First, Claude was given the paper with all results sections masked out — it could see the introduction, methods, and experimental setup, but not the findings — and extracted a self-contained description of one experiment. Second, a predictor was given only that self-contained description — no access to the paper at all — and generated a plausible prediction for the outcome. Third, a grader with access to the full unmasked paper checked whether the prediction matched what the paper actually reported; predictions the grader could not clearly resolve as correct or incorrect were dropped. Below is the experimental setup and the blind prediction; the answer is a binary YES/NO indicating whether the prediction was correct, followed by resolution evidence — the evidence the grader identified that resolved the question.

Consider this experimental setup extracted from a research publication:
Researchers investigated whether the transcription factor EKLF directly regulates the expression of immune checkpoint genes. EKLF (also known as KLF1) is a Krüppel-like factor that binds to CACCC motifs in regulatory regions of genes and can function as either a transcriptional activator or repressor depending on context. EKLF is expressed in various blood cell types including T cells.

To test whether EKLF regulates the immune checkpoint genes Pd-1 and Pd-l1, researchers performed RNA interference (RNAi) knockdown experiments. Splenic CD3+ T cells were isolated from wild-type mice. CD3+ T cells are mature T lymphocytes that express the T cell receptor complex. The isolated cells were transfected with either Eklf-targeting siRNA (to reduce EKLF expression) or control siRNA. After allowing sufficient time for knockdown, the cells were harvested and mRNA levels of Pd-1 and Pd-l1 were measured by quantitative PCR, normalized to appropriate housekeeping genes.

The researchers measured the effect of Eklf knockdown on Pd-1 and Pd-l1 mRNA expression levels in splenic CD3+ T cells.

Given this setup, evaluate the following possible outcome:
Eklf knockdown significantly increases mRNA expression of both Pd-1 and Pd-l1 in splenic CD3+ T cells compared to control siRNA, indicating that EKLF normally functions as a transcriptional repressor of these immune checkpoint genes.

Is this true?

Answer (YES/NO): NO